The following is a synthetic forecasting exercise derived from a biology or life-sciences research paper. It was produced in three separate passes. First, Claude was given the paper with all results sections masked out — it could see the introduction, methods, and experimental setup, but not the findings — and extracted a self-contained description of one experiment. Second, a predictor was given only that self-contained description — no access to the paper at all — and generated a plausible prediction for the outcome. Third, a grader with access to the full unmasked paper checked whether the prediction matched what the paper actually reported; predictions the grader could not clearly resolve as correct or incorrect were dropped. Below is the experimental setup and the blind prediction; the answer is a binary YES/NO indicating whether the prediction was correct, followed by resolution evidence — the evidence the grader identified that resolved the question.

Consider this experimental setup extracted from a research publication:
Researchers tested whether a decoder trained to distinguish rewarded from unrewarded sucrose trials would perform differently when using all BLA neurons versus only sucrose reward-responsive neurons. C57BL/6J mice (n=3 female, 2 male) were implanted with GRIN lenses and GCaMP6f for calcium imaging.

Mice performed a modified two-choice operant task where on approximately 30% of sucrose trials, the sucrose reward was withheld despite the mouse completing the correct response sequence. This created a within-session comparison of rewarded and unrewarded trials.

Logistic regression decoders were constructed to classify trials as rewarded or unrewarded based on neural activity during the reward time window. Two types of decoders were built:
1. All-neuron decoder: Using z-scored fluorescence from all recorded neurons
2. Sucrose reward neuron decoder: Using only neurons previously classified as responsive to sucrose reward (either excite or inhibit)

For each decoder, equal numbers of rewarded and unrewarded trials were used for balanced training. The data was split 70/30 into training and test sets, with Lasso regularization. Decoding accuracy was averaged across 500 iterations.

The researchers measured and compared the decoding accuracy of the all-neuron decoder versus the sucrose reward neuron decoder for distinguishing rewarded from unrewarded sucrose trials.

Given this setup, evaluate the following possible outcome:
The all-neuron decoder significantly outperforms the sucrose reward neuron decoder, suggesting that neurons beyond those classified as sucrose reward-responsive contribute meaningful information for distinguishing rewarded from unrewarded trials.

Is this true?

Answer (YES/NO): NO